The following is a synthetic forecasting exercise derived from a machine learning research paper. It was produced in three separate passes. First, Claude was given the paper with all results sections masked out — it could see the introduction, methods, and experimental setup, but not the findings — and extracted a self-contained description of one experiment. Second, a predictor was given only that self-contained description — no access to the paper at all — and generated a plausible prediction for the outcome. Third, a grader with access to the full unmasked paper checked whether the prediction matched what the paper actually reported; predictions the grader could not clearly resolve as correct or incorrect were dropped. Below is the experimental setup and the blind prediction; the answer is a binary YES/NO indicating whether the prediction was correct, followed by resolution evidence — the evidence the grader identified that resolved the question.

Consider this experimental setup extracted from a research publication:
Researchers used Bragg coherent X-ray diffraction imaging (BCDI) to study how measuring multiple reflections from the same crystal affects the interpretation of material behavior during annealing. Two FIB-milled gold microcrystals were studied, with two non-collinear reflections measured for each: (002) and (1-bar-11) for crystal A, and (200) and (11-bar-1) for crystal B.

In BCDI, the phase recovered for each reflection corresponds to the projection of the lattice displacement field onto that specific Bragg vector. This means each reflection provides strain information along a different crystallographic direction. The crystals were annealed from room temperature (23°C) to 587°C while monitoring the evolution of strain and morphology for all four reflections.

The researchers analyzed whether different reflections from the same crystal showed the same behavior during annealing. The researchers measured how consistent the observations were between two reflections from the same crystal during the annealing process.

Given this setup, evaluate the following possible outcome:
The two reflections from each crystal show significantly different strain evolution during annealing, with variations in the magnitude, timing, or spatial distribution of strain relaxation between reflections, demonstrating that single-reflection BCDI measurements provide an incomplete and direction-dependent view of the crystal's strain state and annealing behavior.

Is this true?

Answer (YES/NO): YES